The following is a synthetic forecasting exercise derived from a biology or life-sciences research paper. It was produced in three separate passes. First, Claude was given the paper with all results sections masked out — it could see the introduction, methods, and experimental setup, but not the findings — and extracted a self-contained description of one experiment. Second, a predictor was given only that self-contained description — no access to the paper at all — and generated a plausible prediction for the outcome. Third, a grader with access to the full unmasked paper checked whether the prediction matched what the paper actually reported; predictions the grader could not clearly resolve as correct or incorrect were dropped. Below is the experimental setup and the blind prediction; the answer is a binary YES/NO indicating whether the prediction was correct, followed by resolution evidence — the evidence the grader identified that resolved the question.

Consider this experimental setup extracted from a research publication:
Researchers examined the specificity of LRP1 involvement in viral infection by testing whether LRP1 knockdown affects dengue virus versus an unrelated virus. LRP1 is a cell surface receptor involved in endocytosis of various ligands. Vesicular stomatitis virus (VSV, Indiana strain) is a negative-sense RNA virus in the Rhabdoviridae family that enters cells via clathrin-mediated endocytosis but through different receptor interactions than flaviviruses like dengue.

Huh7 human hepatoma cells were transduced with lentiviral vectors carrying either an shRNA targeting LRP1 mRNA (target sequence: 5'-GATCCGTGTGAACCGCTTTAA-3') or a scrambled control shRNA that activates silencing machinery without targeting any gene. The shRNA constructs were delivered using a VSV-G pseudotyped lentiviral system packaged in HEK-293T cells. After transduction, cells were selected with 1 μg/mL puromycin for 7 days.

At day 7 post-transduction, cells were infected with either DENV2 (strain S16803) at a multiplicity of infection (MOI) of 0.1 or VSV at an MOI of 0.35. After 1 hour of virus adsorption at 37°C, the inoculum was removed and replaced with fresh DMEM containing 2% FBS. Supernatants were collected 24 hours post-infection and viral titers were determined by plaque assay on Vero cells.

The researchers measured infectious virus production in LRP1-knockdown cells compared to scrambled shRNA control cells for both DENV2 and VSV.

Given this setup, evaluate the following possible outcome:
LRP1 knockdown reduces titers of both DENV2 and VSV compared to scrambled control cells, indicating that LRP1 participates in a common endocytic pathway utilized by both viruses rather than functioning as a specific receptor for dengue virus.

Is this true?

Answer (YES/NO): NO